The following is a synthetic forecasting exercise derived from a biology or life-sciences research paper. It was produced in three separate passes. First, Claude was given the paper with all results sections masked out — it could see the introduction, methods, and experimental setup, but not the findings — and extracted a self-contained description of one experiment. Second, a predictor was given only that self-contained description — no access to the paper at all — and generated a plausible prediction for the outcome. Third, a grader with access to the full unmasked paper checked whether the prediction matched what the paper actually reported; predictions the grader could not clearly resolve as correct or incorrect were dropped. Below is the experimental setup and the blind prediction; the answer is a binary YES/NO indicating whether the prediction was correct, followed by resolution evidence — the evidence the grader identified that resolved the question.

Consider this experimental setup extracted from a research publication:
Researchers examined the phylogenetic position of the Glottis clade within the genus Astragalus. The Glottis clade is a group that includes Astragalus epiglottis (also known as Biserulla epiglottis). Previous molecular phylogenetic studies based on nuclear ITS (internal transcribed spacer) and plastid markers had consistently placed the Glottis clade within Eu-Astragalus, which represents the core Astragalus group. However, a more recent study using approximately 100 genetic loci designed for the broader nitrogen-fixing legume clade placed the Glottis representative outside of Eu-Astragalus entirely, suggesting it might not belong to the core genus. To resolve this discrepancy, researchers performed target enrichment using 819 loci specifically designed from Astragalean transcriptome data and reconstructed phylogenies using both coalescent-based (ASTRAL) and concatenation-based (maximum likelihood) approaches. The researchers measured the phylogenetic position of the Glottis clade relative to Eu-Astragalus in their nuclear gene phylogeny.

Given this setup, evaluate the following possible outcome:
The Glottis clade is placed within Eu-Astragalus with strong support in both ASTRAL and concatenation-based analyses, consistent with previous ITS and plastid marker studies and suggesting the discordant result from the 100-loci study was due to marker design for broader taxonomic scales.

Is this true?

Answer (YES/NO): YES